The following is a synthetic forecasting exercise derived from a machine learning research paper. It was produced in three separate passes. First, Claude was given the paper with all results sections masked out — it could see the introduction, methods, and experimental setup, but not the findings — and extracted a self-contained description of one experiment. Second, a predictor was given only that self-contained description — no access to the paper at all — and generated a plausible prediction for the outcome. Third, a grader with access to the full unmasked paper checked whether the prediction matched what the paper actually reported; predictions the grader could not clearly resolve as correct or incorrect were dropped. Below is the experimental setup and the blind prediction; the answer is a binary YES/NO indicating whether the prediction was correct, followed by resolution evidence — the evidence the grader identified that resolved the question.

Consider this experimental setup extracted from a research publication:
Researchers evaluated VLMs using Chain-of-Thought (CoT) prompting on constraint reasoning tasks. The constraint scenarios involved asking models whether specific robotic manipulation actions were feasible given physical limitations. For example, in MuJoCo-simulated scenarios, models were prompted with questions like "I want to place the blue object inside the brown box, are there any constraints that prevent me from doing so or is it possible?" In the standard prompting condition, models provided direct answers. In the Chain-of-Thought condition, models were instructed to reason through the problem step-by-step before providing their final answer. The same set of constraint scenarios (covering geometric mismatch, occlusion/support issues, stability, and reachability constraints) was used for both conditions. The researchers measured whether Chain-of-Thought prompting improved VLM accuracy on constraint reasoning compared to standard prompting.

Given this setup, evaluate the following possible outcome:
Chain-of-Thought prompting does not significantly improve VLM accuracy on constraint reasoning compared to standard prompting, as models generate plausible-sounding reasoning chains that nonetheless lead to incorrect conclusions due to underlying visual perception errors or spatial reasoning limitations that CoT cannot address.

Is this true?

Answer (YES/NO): YES